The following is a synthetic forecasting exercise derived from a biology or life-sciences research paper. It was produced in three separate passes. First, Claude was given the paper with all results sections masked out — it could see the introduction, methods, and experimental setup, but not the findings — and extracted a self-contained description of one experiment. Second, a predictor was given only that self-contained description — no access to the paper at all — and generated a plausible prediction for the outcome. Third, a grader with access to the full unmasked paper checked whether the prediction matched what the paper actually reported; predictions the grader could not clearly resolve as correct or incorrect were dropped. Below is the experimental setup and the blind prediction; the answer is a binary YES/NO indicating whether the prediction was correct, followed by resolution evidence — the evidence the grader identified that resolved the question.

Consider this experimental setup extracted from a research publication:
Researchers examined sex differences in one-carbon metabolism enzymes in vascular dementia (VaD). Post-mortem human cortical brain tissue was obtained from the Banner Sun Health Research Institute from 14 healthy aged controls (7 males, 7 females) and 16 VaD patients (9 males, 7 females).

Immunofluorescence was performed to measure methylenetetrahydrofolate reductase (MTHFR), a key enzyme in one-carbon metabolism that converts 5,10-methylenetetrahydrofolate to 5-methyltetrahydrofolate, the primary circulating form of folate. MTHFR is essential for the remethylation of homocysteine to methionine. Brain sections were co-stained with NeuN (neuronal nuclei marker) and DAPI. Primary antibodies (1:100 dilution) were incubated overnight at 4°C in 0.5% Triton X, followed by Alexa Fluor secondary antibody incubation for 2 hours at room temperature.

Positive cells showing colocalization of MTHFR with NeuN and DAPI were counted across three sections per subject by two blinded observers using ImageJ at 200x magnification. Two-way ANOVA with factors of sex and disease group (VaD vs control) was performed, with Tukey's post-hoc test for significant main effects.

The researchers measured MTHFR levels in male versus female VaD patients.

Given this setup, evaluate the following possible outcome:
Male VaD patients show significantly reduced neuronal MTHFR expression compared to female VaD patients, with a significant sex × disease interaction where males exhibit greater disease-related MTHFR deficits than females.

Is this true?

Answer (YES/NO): NO